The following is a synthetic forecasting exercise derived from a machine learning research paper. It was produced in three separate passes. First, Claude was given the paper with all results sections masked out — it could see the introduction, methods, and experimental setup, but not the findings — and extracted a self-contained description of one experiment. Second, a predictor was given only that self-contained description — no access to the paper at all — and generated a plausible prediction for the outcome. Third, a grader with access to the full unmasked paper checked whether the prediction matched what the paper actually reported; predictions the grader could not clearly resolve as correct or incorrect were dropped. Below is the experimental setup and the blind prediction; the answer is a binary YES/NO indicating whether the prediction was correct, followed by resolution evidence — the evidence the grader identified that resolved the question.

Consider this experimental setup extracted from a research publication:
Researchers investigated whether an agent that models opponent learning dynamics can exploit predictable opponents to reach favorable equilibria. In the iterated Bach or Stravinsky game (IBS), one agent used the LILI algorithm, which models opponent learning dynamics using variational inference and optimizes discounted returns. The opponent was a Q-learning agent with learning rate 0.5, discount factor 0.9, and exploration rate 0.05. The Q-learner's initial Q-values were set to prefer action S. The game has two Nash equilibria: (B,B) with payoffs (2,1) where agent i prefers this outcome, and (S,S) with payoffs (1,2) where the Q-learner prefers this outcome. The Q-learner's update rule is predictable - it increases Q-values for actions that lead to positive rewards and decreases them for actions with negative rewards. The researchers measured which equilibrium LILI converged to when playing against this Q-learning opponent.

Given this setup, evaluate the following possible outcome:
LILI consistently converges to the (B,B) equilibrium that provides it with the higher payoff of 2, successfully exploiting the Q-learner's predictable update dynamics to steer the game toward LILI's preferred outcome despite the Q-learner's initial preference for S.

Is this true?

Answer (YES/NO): NO